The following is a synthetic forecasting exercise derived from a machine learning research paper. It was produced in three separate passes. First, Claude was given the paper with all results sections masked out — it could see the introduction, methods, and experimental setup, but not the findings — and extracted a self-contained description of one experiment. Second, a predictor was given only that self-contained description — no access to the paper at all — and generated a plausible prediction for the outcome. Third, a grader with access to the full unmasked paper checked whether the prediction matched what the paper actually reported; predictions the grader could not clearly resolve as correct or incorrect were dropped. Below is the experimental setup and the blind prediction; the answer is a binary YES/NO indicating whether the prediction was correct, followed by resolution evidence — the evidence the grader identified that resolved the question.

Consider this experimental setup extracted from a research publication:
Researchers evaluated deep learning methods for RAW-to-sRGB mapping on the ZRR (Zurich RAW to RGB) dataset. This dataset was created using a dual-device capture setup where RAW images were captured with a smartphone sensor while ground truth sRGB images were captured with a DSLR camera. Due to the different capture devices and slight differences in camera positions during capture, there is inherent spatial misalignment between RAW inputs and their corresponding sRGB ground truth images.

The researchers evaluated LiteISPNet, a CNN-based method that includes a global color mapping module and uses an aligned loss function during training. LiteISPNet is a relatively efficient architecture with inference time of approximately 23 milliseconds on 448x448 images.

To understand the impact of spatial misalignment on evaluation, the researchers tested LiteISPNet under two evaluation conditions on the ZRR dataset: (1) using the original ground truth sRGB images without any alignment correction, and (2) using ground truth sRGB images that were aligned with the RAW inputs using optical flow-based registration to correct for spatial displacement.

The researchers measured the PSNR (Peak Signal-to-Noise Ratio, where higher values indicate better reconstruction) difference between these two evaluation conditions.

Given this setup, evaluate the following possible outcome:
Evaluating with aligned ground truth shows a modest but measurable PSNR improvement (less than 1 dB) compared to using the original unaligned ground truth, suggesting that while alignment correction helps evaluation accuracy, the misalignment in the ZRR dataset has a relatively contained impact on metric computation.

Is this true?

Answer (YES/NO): NO